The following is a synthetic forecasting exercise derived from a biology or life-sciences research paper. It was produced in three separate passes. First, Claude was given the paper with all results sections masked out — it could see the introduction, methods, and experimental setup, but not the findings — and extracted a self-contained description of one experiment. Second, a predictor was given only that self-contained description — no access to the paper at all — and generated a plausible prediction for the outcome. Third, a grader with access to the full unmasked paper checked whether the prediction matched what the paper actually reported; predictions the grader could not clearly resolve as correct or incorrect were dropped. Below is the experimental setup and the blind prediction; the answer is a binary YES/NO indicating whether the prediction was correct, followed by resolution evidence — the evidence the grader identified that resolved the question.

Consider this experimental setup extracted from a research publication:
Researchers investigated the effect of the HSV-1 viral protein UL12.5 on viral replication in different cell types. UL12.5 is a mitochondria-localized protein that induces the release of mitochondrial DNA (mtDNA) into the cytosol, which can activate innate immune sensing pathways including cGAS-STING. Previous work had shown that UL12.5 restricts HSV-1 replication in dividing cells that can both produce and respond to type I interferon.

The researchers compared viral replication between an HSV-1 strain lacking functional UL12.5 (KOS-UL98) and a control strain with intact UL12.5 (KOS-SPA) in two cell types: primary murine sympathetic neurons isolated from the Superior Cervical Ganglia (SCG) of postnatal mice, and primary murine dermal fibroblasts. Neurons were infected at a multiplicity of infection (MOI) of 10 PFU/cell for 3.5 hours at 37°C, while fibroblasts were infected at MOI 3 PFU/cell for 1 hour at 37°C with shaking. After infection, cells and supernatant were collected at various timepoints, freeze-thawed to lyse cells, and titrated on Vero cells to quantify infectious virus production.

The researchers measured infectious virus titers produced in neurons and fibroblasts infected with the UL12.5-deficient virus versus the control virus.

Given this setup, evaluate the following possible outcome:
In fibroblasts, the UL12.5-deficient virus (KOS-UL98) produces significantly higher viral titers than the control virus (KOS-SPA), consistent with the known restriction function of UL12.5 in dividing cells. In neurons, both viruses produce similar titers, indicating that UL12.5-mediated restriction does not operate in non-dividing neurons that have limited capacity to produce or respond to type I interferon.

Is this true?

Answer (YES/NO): YES